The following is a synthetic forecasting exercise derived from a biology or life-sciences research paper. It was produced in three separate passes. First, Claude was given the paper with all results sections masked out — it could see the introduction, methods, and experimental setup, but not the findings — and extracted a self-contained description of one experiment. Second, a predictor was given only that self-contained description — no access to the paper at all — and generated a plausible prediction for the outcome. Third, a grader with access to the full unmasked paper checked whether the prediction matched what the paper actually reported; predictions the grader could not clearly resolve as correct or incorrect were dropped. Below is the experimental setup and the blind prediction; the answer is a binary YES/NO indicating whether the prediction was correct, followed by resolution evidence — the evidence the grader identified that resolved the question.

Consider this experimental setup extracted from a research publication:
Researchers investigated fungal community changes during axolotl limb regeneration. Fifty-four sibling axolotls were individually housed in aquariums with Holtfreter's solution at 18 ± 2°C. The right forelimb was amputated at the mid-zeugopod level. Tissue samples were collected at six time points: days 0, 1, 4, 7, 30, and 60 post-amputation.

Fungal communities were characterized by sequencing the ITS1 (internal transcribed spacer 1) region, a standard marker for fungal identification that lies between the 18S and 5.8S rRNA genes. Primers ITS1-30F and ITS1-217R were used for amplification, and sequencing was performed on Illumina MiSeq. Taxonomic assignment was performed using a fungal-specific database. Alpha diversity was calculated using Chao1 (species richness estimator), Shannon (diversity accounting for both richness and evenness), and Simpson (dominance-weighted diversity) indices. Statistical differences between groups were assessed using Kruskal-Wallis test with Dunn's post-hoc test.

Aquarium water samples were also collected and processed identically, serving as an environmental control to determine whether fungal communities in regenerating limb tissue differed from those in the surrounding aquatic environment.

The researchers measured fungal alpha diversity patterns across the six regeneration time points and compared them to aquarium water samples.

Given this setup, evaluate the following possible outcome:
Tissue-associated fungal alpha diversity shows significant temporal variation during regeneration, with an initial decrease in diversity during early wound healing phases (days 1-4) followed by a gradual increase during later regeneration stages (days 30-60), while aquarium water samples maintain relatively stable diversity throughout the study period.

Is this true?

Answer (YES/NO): NO